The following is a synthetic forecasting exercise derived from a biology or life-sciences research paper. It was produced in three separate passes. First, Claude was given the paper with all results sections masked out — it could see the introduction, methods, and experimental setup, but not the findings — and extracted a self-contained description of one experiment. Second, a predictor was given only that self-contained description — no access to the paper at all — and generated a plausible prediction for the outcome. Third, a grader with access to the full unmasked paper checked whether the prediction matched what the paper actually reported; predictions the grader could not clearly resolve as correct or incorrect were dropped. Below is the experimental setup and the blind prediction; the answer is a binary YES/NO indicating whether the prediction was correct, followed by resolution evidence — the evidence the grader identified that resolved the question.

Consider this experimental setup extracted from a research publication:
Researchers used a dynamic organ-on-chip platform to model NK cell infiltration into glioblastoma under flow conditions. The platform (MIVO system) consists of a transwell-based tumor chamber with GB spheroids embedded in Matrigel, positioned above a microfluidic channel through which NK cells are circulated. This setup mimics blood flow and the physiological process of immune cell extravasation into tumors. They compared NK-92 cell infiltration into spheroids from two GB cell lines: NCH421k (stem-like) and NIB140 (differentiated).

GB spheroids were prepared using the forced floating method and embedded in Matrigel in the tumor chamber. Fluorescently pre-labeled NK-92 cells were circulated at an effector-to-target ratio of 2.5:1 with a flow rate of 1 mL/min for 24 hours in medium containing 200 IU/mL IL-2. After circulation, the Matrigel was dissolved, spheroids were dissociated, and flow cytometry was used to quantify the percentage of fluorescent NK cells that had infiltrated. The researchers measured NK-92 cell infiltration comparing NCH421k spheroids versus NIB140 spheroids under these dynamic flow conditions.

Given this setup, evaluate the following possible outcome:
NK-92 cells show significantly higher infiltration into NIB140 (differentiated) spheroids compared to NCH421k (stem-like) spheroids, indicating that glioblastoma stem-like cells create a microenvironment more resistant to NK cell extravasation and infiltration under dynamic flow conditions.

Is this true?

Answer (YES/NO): YES